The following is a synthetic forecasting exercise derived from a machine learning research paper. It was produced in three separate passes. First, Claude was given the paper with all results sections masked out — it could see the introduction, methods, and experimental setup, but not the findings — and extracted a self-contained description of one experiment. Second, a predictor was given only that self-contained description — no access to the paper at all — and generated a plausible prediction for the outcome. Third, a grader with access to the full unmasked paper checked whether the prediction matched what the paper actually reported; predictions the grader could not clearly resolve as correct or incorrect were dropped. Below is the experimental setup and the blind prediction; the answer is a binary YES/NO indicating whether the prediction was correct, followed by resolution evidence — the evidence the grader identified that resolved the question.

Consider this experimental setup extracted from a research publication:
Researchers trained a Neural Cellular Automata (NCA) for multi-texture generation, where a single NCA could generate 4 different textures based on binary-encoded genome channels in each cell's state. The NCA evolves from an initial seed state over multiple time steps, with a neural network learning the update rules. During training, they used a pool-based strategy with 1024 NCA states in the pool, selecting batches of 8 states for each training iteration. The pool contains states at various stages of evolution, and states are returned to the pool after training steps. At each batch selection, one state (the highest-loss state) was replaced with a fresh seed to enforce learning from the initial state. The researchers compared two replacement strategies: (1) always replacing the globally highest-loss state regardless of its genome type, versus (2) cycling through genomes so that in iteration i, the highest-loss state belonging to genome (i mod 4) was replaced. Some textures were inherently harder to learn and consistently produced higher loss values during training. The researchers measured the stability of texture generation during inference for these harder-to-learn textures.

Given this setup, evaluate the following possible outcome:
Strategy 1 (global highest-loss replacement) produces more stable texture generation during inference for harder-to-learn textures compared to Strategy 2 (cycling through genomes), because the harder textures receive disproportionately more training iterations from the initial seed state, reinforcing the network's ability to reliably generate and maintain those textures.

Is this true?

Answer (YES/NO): NO